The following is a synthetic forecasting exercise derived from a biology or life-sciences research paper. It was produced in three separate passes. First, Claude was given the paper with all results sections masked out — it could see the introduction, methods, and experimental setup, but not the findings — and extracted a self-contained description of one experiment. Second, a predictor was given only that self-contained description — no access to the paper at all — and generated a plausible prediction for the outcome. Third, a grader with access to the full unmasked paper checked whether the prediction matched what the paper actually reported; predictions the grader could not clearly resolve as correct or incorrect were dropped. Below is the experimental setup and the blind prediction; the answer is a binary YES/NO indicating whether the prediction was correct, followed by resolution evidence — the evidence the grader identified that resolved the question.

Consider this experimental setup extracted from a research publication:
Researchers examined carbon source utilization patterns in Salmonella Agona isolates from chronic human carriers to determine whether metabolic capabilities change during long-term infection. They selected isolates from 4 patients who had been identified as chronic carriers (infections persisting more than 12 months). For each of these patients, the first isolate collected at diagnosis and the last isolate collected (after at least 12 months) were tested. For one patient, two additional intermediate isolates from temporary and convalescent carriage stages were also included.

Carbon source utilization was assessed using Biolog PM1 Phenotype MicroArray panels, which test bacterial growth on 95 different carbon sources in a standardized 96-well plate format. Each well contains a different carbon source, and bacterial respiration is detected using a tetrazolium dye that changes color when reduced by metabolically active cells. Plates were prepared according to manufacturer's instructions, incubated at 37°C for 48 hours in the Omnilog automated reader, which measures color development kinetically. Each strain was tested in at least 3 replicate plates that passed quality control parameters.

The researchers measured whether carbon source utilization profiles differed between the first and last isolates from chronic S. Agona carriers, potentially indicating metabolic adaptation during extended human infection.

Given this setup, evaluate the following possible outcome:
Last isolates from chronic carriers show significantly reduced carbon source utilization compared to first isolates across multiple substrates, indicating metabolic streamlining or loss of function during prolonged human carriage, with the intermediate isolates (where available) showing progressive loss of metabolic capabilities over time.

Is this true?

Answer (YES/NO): NO